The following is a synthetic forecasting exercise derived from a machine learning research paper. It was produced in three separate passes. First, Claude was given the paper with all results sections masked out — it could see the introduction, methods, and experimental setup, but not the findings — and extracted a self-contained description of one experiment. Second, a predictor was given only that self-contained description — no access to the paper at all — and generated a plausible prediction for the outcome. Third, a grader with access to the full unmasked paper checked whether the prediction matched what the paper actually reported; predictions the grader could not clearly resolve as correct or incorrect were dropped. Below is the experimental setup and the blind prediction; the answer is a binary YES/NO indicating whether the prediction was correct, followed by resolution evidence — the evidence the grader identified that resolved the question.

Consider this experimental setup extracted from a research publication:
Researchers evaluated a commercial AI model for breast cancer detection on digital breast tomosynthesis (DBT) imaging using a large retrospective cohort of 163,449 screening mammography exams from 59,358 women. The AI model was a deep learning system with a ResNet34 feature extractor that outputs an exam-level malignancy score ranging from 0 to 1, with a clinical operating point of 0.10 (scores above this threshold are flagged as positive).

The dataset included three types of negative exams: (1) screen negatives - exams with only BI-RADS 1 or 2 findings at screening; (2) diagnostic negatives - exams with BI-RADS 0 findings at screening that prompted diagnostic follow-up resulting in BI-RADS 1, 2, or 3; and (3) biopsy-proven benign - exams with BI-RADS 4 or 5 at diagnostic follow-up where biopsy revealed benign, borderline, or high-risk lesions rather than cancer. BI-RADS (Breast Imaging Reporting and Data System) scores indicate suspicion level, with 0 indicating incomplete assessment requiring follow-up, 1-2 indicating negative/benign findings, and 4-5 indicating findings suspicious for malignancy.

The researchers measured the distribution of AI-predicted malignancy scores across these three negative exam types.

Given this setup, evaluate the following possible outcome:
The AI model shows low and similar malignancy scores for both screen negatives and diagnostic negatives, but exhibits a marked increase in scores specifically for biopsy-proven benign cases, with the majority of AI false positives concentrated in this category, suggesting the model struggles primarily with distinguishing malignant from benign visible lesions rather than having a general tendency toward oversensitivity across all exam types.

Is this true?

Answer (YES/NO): NO